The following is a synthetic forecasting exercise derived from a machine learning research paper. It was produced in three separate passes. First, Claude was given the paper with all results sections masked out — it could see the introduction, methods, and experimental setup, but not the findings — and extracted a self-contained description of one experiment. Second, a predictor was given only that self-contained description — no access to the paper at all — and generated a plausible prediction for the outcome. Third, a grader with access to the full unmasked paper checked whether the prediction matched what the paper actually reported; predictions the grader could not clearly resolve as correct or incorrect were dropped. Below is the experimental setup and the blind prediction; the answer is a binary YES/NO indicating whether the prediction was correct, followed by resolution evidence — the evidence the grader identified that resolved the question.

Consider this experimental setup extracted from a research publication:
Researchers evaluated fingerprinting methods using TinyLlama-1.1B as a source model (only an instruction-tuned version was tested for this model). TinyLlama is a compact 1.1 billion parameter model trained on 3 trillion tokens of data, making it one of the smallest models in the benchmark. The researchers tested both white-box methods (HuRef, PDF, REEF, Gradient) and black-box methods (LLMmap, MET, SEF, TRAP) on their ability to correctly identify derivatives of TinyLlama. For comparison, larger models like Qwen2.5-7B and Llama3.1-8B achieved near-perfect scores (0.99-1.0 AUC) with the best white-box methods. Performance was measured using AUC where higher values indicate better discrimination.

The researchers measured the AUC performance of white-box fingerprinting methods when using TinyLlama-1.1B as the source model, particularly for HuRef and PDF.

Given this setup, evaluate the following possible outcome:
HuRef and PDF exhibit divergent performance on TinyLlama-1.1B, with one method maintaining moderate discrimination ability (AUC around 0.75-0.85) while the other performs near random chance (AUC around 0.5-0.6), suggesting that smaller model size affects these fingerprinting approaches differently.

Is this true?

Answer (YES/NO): NO